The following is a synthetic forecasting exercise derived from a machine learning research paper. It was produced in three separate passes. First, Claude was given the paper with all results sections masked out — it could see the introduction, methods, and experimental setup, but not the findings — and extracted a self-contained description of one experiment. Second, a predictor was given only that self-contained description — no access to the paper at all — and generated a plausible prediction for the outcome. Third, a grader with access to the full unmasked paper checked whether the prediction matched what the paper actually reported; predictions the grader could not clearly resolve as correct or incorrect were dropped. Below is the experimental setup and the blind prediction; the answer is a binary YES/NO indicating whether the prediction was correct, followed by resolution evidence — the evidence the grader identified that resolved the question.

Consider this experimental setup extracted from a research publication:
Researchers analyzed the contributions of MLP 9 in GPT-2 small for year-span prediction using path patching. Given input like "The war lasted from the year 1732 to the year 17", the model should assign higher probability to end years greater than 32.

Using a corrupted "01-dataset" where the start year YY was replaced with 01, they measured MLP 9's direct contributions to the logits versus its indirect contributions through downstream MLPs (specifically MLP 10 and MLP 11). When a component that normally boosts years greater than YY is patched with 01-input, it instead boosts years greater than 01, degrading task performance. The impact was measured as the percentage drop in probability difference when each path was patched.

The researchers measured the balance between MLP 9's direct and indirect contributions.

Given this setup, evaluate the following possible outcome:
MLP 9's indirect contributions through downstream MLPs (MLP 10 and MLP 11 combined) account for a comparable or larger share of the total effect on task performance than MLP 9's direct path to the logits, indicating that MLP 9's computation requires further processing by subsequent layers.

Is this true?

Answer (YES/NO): YES